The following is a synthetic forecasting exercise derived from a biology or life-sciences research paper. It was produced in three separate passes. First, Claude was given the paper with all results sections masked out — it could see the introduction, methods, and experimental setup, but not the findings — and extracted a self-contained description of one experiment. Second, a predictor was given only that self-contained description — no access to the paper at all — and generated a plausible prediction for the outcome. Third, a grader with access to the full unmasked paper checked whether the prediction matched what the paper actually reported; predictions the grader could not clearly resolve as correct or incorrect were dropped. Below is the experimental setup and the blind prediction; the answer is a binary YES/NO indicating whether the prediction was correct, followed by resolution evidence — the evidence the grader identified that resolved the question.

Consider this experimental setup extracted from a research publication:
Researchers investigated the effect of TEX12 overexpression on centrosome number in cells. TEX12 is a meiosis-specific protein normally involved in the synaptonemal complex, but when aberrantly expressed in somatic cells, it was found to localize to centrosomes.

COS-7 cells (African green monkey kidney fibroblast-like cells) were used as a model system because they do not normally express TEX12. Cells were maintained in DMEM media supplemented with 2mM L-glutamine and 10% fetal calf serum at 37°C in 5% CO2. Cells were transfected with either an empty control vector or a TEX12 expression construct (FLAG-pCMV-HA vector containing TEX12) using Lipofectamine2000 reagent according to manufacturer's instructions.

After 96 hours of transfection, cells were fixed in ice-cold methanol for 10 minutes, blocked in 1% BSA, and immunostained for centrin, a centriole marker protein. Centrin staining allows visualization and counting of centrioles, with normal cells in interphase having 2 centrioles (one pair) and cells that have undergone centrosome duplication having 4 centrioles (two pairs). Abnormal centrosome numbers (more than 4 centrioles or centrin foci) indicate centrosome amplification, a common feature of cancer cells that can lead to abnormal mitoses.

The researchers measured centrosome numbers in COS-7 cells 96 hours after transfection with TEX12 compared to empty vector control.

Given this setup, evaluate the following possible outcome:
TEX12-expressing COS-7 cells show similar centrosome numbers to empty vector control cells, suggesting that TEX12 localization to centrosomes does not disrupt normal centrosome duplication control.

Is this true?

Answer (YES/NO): NO